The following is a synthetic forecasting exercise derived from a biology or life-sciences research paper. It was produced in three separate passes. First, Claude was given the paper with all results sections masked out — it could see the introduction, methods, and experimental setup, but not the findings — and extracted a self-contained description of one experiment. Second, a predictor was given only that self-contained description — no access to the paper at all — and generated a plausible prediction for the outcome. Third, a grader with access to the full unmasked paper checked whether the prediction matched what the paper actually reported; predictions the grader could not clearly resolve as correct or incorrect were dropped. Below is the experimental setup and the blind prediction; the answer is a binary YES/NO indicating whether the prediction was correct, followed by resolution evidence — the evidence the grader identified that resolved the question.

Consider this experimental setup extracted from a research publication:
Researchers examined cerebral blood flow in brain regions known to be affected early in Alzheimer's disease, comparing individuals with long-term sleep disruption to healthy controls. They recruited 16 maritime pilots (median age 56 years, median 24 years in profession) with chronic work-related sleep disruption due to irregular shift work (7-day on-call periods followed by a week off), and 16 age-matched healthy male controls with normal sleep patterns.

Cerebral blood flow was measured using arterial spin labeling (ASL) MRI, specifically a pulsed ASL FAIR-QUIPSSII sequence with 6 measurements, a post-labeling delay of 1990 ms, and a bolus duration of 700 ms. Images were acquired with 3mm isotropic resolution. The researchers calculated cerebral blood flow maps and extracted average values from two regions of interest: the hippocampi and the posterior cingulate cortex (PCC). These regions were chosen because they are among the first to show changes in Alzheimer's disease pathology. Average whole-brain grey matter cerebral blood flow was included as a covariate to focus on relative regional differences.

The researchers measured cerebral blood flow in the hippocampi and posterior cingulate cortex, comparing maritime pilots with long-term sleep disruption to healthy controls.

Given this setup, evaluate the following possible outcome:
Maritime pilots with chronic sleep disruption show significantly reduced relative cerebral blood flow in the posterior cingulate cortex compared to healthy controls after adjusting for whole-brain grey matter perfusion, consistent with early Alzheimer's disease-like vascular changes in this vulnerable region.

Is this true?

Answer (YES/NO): NO